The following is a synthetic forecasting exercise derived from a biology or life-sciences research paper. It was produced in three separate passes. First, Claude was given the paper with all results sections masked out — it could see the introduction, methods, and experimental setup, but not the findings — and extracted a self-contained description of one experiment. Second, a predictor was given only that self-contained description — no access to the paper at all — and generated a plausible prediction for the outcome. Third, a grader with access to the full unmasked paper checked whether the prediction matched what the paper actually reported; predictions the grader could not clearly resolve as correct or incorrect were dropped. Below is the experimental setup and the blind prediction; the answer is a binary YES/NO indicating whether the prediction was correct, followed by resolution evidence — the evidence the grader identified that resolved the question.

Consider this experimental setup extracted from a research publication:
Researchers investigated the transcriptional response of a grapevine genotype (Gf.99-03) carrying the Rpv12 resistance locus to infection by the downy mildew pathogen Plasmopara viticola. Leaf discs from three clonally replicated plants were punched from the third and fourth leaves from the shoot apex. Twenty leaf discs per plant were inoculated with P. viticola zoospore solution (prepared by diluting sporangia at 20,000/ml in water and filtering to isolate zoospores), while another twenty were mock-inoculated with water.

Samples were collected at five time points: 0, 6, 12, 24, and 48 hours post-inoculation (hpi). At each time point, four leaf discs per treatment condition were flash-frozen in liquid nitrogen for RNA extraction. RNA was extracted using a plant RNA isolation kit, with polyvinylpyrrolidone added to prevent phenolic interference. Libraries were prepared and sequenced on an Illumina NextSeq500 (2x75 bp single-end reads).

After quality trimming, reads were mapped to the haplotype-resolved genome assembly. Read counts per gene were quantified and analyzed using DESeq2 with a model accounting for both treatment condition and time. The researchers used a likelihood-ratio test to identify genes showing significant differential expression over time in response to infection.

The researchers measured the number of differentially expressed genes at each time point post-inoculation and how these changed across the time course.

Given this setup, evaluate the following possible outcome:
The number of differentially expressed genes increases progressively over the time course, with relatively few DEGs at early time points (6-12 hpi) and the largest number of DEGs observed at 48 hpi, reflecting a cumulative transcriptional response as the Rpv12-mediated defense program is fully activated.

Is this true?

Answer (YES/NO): NO